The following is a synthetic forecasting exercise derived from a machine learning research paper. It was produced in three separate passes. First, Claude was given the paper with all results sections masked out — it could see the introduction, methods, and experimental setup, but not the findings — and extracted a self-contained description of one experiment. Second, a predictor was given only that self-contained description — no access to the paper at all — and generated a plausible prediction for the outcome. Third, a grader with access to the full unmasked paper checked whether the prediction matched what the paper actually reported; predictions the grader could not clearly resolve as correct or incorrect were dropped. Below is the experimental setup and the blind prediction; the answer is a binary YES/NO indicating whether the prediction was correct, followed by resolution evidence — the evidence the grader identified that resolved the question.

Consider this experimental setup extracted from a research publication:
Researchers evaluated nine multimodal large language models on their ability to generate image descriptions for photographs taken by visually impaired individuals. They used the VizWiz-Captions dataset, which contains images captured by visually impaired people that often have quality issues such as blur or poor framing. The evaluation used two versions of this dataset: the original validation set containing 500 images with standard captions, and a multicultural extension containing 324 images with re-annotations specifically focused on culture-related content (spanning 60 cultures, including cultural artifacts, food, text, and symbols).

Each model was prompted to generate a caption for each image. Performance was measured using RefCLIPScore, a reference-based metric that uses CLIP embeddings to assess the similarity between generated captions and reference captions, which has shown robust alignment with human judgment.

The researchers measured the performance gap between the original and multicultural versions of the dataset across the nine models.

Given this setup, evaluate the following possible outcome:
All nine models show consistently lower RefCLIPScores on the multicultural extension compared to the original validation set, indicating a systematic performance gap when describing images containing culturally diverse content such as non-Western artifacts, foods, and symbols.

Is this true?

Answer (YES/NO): NO